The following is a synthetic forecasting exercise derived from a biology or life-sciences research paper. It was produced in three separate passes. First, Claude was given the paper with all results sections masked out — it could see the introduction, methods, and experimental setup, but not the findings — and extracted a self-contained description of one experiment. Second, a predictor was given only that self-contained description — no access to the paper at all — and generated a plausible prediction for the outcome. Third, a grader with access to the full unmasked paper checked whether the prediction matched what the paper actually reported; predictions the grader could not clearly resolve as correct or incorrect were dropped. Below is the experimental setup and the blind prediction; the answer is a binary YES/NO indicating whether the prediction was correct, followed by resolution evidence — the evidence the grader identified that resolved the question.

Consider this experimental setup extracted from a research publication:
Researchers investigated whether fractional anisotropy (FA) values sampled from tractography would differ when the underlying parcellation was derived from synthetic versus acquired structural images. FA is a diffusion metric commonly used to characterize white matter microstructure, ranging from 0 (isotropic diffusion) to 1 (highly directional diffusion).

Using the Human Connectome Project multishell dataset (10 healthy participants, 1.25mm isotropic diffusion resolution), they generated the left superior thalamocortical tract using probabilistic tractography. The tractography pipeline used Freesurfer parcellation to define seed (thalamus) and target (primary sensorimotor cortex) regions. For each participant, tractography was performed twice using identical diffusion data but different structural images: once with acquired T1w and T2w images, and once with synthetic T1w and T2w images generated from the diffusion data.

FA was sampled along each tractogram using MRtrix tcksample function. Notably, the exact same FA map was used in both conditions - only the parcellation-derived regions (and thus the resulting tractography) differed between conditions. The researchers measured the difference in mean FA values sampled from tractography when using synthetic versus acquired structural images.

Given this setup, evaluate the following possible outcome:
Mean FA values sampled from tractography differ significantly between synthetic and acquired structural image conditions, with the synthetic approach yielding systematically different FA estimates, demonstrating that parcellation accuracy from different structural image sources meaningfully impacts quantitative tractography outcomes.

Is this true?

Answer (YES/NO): NO